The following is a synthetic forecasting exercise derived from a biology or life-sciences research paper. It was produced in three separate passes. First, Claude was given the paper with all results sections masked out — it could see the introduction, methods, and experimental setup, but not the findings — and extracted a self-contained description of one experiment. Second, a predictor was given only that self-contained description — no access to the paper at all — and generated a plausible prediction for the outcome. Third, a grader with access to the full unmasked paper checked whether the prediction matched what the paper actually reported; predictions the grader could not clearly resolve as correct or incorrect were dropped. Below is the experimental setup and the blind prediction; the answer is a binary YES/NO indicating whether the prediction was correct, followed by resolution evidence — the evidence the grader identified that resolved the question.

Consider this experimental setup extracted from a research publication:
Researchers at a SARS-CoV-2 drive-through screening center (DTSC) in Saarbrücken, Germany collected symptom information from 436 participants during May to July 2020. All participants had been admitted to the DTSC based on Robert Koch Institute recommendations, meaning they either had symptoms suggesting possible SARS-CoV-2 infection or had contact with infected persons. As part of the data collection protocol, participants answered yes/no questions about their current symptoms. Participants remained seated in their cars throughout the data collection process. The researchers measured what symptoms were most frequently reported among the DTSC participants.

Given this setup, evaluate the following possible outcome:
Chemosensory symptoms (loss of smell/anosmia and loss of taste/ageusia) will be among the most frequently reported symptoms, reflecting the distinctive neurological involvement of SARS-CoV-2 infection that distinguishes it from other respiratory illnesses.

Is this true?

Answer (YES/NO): NO